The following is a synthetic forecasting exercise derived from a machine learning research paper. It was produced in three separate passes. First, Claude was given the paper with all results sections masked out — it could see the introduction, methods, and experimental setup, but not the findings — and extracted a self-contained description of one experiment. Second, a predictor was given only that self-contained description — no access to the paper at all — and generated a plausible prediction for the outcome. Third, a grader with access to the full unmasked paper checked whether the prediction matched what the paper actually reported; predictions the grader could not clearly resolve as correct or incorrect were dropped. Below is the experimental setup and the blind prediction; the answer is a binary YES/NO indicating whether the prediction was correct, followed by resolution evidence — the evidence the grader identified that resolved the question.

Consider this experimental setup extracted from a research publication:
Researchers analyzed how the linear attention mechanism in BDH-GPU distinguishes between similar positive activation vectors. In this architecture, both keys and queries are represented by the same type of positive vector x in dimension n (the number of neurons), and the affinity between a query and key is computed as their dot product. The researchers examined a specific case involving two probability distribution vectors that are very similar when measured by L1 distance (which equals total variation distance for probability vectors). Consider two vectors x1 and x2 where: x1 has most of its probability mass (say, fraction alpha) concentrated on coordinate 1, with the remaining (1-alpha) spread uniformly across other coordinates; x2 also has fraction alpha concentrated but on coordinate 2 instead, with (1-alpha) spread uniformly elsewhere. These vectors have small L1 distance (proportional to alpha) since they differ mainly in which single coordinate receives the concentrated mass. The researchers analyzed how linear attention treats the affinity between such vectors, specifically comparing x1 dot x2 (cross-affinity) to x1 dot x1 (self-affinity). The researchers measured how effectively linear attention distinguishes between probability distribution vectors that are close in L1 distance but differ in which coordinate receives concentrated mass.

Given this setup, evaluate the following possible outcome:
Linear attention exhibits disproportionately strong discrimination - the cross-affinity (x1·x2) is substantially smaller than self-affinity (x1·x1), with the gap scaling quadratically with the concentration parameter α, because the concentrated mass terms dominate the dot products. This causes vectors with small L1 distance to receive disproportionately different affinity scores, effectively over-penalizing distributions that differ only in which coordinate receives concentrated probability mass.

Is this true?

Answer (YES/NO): YES